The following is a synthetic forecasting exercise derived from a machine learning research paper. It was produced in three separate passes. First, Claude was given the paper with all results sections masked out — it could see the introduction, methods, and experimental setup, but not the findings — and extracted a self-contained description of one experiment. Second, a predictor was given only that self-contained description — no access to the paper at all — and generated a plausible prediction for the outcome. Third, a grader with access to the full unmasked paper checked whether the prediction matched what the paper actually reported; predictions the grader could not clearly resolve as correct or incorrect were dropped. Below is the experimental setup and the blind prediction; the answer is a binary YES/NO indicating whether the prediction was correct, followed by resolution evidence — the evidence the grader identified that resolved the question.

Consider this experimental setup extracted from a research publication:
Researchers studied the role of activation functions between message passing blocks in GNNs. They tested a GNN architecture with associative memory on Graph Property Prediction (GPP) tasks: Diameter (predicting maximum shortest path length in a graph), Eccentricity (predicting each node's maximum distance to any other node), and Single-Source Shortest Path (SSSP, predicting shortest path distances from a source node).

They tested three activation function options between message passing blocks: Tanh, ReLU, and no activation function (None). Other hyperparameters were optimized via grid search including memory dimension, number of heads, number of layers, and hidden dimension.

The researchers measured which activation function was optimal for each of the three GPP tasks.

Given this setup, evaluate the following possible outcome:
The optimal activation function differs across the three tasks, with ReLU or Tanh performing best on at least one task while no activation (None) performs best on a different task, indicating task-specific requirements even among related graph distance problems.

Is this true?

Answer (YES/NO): NO